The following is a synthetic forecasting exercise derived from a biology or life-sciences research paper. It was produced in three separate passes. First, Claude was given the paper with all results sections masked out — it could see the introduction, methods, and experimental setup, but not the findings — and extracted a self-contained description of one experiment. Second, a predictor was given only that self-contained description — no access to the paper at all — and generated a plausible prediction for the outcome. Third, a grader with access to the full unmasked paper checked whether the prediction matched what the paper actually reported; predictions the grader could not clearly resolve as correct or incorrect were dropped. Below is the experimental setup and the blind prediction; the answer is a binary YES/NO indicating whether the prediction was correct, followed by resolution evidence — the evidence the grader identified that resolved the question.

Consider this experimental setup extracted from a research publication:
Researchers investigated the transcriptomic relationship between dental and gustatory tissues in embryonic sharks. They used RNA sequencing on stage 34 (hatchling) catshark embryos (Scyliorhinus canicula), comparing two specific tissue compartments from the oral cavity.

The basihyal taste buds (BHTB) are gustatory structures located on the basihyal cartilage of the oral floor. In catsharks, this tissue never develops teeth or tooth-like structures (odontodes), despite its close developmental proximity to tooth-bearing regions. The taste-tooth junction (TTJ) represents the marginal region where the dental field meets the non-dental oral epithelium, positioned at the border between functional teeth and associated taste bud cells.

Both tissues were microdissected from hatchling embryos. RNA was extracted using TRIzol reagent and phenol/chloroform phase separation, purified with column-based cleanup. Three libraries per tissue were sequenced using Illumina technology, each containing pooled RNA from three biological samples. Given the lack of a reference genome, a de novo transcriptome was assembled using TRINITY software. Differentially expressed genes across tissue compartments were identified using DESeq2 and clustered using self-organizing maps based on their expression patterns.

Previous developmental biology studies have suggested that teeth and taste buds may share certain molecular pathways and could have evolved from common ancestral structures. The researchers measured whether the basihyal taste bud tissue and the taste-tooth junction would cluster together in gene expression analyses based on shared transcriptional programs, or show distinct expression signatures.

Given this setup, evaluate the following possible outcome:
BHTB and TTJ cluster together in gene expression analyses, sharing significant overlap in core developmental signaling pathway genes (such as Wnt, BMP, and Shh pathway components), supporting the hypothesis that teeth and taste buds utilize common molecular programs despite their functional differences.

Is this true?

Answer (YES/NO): NO